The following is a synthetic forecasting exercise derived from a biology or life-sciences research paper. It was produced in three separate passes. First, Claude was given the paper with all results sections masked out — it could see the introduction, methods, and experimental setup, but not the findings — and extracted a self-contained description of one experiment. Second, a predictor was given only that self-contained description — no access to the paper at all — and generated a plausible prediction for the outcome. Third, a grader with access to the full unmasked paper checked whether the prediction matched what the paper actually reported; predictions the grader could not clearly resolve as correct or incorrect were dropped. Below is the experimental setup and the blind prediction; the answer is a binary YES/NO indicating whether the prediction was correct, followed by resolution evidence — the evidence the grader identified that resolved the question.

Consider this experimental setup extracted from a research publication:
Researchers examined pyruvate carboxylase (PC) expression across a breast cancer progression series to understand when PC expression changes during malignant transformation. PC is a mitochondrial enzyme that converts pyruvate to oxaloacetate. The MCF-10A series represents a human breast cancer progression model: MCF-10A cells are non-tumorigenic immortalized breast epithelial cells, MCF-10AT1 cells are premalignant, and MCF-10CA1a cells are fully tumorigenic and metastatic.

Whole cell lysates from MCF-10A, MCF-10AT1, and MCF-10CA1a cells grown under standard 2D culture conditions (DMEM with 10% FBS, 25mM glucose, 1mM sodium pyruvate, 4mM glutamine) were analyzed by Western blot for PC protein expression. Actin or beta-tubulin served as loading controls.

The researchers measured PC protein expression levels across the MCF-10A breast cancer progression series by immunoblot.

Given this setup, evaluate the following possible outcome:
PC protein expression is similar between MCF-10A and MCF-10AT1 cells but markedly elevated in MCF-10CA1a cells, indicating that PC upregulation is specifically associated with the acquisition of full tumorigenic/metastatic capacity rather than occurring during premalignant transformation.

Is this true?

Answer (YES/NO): NO